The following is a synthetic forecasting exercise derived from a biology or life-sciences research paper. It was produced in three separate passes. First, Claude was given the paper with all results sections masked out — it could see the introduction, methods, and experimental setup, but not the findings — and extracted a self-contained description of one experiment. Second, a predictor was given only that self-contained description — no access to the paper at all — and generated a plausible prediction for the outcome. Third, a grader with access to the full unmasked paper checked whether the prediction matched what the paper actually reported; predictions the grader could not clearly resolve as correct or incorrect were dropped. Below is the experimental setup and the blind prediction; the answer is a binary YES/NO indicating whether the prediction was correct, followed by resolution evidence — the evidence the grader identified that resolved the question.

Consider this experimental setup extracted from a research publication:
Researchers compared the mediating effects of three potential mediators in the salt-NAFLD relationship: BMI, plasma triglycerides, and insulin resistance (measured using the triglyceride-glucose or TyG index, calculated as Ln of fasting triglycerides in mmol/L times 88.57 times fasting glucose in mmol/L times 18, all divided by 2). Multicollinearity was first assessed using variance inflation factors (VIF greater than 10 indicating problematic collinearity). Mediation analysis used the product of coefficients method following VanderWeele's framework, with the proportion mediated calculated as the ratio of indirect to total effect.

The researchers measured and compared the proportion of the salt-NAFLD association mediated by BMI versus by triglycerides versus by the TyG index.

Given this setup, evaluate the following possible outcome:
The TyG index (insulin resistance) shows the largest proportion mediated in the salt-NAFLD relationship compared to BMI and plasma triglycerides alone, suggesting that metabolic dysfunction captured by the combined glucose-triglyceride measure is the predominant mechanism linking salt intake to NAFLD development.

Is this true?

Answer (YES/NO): NO